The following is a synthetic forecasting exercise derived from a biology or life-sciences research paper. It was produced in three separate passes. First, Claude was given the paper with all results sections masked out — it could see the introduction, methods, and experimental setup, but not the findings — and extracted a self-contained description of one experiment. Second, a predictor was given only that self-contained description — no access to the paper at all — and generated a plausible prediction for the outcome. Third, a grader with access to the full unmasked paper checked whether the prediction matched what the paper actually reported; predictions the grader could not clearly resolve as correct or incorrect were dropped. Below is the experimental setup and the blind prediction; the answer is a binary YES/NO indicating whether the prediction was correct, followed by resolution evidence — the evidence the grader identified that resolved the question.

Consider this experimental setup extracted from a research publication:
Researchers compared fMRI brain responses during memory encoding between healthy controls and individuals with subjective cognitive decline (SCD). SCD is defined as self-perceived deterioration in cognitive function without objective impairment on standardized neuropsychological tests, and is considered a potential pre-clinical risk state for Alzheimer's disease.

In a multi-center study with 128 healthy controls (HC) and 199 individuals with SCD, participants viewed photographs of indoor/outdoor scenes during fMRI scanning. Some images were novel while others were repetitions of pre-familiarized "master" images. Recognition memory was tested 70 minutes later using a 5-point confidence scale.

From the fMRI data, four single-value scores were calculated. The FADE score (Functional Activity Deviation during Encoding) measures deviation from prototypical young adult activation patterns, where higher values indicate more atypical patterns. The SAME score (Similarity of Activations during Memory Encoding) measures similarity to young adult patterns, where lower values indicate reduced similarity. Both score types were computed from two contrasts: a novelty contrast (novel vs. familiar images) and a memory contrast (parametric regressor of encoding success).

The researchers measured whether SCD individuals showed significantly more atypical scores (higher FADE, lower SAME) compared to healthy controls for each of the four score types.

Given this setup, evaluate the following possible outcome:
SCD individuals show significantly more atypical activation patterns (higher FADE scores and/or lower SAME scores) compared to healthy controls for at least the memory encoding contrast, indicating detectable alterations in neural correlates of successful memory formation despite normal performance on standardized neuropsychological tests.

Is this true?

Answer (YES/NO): NO